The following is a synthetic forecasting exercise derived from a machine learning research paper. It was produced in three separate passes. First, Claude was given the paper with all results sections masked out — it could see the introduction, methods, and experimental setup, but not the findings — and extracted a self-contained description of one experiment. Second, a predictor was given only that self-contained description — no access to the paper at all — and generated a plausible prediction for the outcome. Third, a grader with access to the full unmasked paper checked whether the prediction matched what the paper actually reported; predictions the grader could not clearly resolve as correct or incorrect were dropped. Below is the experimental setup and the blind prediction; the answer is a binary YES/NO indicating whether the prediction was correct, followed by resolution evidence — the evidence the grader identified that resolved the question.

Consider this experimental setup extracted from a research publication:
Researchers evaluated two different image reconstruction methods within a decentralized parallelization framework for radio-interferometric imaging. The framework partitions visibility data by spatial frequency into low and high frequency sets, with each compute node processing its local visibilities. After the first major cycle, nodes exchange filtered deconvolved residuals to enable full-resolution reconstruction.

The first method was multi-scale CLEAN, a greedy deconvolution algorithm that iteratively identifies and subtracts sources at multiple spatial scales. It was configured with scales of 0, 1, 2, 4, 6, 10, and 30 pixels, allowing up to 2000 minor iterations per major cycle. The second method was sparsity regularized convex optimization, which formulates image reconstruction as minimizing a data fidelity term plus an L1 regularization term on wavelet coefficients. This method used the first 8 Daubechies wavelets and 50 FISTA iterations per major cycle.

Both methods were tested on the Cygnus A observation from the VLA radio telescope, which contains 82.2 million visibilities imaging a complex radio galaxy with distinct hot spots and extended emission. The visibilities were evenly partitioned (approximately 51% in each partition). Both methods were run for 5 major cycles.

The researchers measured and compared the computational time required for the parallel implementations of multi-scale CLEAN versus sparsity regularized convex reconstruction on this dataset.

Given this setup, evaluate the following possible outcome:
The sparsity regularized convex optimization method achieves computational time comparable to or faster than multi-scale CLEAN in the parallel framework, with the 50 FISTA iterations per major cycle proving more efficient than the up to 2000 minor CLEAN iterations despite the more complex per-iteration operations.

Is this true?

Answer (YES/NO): YES